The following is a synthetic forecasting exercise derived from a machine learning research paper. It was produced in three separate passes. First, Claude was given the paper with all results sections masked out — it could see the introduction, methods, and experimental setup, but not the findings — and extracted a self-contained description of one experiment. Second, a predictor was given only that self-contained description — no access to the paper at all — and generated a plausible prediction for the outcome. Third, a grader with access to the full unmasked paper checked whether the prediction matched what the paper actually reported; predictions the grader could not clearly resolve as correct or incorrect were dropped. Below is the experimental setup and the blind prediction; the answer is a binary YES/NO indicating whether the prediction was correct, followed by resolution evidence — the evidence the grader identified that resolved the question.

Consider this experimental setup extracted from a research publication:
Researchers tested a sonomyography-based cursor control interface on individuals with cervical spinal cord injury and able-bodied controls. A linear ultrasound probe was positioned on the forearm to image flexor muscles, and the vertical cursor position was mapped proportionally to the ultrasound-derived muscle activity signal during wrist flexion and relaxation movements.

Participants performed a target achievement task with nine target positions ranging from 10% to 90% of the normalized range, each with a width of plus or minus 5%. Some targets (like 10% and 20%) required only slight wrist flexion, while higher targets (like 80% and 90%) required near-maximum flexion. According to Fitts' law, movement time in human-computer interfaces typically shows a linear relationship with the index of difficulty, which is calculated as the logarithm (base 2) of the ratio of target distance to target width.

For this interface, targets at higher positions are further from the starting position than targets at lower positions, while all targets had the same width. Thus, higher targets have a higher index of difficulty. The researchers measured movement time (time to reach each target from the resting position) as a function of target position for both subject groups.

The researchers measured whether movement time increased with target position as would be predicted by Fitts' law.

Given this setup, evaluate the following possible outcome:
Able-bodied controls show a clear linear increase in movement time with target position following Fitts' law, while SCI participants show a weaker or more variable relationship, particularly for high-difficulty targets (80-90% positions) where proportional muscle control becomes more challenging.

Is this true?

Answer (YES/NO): NO